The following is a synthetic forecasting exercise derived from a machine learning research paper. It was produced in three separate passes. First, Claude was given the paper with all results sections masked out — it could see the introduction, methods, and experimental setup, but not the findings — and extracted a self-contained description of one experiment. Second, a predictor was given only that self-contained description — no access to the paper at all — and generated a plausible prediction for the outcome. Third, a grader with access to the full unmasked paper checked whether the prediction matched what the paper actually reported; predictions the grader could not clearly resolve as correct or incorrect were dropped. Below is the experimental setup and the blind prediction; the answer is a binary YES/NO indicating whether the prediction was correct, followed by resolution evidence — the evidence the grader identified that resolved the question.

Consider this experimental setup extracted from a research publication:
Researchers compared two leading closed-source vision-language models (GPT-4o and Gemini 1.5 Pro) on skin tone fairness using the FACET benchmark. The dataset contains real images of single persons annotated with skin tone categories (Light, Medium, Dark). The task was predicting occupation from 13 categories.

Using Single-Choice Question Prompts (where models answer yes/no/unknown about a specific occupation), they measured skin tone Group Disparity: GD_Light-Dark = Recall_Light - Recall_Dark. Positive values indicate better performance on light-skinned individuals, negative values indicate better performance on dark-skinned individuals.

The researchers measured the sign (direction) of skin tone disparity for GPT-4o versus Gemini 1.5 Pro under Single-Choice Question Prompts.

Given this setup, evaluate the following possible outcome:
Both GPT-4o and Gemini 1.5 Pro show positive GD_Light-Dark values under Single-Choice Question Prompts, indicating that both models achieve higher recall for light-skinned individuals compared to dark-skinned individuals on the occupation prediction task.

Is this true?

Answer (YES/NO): NO